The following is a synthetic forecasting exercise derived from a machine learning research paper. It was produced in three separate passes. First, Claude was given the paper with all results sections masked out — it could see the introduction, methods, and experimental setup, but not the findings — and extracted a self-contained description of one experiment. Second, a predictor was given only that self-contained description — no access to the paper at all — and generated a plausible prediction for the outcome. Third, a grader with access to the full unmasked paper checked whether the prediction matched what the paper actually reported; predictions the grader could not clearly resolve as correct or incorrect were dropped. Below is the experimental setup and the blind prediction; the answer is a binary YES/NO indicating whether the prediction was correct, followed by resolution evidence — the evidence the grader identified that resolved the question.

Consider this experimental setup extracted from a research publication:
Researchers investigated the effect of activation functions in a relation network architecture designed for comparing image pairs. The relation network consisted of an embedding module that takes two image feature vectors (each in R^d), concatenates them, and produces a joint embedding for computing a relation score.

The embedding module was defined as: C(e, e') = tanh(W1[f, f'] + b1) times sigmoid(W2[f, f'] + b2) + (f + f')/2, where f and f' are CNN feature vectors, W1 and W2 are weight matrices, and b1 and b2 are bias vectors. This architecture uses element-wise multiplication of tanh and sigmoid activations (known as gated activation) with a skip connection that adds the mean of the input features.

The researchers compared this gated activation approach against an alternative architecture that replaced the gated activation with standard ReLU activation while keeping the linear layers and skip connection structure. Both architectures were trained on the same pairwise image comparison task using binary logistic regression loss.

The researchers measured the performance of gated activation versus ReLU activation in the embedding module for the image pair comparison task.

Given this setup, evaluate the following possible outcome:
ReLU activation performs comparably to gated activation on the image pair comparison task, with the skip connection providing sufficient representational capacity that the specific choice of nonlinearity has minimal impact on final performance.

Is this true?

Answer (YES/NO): NO